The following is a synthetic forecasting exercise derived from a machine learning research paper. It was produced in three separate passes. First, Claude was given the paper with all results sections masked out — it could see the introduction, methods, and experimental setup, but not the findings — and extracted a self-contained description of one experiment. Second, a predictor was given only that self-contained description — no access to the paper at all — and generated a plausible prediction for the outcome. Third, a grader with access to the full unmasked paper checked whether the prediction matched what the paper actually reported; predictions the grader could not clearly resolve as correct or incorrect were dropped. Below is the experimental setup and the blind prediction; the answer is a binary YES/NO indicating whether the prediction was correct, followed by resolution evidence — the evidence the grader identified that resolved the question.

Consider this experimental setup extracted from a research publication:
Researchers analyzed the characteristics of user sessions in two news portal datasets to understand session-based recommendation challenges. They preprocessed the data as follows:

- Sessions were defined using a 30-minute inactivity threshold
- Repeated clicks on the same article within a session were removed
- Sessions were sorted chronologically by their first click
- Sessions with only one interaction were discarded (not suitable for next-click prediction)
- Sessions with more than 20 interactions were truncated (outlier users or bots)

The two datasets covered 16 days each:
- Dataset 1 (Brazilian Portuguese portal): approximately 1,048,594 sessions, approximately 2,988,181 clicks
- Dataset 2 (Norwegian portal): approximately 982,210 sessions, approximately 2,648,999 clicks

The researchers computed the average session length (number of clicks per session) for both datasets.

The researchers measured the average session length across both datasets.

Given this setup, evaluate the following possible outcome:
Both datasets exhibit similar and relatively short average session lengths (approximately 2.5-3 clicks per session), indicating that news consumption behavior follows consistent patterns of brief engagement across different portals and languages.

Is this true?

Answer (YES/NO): YES